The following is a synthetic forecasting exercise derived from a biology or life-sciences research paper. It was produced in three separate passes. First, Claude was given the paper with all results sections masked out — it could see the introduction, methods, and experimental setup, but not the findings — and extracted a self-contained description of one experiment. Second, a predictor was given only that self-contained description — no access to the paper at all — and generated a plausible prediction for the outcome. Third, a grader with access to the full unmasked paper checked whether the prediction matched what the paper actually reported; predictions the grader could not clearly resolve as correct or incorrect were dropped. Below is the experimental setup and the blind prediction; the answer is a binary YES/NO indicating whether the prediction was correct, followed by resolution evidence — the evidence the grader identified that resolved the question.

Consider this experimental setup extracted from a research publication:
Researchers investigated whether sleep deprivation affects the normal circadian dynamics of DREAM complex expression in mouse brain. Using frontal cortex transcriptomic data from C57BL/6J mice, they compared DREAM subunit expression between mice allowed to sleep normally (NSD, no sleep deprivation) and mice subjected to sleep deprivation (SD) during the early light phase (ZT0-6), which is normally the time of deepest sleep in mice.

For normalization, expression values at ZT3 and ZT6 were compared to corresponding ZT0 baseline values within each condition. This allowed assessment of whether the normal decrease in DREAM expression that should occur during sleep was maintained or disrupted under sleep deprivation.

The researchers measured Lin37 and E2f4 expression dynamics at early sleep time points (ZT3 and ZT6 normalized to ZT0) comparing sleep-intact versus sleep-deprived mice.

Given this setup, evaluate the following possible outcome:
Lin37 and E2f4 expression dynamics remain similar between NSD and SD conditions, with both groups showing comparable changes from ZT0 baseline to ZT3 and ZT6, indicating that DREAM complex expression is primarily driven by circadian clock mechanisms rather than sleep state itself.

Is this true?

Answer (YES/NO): NO